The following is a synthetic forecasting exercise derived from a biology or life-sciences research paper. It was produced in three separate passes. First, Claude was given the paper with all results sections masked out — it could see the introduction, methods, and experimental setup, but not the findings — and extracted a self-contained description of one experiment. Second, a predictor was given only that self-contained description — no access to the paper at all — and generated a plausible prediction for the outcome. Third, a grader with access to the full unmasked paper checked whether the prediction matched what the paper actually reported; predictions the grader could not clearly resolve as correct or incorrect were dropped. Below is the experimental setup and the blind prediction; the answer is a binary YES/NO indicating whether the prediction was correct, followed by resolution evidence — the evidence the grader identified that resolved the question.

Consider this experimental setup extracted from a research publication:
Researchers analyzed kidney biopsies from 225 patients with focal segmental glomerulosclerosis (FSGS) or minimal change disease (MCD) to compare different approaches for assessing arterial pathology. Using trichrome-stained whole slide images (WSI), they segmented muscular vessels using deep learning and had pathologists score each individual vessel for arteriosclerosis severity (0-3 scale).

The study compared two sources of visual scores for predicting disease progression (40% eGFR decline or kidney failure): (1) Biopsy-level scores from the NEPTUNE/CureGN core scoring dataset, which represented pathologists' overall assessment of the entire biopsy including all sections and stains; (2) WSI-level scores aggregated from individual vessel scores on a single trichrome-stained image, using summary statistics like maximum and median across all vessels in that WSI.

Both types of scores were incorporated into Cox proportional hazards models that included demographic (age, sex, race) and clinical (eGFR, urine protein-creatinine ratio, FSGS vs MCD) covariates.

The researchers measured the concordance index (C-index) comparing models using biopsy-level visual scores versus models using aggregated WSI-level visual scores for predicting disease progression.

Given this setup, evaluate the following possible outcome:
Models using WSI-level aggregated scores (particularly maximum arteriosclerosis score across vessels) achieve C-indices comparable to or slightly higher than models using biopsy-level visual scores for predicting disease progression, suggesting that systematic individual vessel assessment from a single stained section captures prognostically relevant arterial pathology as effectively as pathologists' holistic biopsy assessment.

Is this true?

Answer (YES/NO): YES